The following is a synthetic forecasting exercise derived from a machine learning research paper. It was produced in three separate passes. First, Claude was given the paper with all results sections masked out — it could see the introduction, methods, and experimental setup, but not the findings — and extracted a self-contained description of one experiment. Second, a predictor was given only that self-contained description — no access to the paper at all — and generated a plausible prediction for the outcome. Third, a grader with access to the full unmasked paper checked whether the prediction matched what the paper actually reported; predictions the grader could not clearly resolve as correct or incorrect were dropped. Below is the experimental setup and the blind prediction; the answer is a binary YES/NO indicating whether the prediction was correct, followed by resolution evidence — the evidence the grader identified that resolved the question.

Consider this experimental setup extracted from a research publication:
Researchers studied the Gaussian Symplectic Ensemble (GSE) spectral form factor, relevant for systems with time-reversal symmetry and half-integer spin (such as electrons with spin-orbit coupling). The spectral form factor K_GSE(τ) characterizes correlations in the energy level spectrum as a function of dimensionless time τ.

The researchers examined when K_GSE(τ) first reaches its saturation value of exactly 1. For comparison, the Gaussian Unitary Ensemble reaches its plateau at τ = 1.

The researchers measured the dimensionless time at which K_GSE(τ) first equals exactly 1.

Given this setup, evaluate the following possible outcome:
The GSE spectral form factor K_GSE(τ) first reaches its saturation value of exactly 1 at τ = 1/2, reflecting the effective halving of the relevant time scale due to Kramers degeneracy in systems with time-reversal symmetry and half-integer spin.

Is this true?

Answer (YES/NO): NO